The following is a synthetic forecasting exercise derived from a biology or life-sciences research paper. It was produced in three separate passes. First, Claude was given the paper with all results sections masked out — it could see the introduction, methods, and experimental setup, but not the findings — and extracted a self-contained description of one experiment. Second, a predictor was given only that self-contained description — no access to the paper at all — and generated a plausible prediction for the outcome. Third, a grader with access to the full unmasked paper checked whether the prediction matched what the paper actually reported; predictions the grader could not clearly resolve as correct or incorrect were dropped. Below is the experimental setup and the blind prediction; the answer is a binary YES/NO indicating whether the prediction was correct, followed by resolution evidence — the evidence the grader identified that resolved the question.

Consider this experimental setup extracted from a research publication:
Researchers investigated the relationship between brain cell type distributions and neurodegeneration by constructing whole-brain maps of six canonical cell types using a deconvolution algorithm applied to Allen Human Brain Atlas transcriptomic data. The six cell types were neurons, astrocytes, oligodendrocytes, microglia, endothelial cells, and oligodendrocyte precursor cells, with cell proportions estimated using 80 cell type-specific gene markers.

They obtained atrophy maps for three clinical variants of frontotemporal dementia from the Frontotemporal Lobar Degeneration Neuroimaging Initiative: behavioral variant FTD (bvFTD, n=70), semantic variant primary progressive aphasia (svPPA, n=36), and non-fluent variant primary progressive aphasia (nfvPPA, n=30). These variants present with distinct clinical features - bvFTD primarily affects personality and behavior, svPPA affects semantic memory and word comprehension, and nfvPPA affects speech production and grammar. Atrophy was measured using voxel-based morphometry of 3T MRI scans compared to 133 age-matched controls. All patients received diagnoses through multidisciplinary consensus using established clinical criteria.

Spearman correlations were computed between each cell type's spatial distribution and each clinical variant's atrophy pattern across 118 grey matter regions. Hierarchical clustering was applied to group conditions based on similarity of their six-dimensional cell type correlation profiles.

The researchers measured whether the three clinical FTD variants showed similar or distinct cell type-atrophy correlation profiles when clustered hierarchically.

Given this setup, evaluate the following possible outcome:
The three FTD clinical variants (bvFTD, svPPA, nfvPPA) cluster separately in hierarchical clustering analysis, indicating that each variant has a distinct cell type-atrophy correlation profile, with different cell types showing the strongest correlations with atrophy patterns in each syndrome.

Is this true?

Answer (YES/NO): NO